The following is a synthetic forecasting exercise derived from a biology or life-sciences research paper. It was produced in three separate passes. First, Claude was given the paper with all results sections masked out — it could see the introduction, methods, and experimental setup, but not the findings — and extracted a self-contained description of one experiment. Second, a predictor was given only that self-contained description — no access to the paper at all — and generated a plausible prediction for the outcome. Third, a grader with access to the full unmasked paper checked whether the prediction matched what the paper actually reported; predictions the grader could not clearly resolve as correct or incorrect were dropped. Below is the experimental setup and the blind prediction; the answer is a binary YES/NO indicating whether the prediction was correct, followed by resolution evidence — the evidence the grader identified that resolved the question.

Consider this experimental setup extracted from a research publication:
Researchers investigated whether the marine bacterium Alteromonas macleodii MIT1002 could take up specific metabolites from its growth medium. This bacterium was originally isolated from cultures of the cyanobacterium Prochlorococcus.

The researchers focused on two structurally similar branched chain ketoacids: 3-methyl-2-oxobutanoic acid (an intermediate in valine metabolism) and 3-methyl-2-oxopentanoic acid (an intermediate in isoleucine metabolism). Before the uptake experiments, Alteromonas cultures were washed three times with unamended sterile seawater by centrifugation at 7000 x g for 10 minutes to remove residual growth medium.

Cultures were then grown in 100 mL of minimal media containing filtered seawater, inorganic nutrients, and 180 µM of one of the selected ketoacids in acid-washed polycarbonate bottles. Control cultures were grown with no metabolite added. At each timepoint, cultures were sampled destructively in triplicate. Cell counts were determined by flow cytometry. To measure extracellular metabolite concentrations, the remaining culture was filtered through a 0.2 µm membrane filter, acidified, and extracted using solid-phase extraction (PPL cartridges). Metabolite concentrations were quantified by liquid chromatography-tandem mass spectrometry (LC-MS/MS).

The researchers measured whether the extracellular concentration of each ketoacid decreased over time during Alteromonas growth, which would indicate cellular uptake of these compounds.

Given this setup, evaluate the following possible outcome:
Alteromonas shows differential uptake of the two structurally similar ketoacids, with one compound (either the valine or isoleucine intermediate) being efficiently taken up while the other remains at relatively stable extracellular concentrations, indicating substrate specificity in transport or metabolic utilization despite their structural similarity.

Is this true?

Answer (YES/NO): YES